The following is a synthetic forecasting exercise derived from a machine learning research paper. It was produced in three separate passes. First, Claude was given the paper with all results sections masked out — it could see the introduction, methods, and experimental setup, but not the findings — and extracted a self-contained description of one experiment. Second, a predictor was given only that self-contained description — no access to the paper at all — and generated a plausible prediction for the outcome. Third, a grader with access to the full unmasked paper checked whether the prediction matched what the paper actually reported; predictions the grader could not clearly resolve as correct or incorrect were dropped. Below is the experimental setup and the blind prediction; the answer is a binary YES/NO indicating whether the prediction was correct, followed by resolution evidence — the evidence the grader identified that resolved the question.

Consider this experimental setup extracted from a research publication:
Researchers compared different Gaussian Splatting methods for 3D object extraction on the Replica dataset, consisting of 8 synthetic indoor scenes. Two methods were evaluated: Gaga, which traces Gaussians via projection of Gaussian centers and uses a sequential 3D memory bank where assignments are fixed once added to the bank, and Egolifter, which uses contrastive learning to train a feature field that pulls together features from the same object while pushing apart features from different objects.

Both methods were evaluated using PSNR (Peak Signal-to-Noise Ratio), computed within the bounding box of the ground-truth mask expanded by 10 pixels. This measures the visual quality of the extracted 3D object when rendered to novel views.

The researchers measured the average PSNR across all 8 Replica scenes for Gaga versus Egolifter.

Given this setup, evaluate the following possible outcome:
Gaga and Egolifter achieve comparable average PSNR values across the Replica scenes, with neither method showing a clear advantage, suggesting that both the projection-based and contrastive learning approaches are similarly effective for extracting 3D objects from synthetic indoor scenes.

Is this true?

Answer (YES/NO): NO